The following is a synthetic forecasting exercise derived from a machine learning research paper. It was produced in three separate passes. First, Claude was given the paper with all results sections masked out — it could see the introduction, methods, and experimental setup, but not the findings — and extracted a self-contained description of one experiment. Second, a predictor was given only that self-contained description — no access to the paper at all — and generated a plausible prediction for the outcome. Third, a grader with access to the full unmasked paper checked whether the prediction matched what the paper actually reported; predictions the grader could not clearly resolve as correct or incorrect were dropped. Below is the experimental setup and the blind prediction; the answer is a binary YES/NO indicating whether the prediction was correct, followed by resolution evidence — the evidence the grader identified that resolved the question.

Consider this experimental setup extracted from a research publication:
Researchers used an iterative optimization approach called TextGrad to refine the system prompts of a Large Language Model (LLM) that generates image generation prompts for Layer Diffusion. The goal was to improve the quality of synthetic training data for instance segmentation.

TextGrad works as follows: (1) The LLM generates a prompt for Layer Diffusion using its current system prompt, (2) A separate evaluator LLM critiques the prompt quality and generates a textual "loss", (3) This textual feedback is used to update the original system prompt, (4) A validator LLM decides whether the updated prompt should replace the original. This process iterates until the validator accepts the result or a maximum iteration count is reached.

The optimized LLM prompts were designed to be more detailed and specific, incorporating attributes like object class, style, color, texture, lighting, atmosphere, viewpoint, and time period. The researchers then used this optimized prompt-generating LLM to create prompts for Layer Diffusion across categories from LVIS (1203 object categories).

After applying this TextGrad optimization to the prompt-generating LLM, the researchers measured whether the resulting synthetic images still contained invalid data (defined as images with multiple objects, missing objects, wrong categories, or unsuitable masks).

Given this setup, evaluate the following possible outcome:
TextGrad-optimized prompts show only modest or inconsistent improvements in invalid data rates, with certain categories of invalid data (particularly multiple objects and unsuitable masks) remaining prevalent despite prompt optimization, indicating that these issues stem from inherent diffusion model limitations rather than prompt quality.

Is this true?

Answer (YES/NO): NO